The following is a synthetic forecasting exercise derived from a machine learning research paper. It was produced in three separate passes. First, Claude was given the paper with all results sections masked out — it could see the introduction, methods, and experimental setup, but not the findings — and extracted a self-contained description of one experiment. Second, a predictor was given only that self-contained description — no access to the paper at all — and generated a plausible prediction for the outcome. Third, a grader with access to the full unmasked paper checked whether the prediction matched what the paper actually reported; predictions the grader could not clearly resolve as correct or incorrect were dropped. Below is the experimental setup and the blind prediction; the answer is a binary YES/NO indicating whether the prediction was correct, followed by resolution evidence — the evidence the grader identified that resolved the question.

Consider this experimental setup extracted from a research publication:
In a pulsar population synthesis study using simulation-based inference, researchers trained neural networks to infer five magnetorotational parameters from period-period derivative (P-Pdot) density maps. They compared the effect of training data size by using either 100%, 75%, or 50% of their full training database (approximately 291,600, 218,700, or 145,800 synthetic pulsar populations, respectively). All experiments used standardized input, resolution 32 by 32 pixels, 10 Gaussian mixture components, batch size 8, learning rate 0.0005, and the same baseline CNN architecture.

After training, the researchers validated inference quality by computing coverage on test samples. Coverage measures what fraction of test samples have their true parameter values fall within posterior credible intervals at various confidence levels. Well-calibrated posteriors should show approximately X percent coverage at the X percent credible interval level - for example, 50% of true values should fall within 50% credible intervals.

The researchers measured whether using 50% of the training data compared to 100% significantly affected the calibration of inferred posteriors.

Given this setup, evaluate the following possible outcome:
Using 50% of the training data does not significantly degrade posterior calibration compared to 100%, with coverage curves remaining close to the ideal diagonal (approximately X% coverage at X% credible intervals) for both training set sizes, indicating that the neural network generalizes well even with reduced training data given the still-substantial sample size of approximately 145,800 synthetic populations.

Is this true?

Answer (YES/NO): YES